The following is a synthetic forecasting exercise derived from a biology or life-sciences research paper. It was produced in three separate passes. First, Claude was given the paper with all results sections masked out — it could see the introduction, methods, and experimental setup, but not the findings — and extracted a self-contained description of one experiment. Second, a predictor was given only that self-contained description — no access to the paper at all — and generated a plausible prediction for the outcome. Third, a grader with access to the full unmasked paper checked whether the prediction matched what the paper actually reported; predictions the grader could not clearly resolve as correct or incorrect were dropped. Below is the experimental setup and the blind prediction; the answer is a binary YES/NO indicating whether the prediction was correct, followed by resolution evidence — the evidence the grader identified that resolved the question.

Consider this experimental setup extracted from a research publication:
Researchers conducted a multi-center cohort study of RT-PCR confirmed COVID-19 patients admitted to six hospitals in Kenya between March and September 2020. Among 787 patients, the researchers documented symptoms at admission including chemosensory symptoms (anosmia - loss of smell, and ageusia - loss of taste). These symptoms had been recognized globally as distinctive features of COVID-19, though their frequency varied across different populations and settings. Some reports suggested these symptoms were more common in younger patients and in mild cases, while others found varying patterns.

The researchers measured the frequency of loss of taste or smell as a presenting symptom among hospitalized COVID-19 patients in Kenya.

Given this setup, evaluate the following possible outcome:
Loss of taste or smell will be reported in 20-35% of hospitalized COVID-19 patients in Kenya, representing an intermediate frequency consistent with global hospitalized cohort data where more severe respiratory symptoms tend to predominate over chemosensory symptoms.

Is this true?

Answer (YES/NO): YES